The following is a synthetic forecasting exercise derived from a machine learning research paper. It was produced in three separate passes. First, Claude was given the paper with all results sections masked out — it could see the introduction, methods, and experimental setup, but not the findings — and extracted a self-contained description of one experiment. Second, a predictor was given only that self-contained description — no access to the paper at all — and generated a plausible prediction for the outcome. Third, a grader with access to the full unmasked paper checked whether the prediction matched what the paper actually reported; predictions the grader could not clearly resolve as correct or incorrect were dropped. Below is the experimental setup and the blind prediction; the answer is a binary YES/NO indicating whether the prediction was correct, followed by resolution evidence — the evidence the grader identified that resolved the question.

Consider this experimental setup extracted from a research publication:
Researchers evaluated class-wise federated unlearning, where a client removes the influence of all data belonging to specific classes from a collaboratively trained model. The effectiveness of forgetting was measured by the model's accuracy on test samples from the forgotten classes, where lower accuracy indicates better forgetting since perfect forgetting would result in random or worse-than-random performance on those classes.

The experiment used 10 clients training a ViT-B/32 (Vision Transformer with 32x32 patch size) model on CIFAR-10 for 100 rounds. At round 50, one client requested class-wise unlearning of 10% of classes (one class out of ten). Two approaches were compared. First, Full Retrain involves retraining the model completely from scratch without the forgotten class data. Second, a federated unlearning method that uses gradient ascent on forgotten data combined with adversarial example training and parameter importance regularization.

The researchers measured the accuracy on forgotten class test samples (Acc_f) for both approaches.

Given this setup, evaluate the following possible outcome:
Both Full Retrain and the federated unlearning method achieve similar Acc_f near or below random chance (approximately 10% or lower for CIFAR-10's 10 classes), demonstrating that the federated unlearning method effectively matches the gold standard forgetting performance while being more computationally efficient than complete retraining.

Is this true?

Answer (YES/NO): NO